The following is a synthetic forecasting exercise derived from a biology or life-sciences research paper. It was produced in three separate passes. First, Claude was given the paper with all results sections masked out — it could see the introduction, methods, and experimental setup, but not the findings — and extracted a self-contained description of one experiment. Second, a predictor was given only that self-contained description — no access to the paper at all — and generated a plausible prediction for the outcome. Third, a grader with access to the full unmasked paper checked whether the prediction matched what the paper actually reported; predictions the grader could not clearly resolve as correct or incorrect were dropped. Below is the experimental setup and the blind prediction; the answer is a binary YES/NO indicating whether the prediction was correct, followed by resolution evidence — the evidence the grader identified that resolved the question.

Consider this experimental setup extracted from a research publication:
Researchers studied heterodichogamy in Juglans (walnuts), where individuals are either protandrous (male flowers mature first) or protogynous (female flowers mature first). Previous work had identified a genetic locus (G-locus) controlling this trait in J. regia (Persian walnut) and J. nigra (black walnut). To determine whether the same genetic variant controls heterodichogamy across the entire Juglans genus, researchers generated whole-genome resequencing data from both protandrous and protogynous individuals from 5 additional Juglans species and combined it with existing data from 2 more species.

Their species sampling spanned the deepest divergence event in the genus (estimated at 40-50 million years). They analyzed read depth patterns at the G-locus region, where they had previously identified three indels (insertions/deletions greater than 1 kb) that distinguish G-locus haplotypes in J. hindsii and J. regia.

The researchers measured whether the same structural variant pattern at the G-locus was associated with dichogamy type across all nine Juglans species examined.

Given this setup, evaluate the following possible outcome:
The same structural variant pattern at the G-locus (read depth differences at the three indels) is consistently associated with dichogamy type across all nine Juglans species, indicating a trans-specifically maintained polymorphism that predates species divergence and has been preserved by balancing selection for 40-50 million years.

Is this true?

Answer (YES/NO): YES